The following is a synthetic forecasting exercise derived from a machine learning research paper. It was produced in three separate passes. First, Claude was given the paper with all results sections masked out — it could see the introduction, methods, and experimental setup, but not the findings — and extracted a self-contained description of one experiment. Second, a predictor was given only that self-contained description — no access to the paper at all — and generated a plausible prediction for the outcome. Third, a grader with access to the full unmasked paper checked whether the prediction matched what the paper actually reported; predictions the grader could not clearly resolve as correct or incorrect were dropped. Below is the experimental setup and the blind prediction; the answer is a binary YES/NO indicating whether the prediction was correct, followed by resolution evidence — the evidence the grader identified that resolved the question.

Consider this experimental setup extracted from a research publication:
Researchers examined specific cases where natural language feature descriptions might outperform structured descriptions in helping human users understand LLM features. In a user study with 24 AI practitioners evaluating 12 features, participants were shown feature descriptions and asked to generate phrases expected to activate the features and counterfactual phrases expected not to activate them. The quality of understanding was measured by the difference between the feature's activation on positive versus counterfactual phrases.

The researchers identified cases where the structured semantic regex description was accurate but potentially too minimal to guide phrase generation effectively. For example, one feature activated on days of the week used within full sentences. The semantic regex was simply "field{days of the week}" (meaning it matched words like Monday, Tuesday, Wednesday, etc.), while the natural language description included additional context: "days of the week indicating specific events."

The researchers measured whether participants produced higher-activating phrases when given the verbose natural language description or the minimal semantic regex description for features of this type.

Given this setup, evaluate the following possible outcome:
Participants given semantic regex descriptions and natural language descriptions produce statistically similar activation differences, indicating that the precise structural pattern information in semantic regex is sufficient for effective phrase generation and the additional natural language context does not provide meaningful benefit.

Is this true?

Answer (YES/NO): NO